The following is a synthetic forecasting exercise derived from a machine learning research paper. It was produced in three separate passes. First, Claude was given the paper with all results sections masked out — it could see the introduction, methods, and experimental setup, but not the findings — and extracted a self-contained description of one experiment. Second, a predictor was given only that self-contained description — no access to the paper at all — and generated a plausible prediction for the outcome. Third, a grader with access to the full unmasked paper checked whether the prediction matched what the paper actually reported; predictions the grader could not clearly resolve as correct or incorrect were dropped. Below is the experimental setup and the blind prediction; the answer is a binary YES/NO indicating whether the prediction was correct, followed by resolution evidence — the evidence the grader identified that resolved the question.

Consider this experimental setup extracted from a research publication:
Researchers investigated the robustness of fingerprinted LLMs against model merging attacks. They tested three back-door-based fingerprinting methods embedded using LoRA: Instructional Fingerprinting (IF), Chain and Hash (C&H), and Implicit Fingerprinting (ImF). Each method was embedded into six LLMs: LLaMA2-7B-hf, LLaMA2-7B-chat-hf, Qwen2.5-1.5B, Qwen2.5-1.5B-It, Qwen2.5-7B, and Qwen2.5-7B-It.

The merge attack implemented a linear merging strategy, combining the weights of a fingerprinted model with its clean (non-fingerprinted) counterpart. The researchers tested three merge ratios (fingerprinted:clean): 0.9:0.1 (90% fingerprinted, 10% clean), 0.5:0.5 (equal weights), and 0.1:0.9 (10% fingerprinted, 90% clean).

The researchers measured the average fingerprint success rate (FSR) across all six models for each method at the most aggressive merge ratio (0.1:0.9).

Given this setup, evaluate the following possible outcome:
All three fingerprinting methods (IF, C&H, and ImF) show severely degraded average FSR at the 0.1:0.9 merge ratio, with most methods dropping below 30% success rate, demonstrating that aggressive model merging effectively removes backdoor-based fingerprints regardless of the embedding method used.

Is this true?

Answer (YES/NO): YES